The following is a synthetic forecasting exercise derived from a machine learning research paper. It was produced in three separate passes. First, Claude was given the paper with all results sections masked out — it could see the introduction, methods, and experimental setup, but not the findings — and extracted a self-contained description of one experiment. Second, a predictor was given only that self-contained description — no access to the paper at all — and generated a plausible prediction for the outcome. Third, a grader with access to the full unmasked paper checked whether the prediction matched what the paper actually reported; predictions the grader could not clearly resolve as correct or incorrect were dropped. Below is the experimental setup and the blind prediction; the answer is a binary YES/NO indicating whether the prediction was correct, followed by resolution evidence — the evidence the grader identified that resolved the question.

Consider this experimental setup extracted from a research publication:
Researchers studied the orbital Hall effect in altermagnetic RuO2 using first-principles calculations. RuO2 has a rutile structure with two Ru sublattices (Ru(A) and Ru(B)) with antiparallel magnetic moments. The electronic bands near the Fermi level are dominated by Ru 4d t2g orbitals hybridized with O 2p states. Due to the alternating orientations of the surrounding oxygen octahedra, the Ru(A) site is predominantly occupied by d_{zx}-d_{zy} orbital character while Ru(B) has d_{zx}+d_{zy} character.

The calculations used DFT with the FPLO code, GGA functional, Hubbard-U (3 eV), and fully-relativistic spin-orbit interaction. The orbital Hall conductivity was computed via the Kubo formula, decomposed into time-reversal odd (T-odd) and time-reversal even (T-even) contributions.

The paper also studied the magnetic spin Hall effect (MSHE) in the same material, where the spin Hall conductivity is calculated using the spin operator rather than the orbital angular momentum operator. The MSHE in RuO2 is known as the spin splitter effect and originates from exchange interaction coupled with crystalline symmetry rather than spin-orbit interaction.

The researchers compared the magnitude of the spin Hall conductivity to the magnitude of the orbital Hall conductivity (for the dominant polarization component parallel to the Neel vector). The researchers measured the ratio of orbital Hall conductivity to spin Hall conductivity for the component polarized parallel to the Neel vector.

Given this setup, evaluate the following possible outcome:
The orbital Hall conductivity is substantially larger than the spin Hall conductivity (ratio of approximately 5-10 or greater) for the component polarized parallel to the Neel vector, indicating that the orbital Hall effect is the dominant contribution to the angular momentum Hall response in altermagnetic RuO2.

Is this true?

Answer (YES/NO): NO